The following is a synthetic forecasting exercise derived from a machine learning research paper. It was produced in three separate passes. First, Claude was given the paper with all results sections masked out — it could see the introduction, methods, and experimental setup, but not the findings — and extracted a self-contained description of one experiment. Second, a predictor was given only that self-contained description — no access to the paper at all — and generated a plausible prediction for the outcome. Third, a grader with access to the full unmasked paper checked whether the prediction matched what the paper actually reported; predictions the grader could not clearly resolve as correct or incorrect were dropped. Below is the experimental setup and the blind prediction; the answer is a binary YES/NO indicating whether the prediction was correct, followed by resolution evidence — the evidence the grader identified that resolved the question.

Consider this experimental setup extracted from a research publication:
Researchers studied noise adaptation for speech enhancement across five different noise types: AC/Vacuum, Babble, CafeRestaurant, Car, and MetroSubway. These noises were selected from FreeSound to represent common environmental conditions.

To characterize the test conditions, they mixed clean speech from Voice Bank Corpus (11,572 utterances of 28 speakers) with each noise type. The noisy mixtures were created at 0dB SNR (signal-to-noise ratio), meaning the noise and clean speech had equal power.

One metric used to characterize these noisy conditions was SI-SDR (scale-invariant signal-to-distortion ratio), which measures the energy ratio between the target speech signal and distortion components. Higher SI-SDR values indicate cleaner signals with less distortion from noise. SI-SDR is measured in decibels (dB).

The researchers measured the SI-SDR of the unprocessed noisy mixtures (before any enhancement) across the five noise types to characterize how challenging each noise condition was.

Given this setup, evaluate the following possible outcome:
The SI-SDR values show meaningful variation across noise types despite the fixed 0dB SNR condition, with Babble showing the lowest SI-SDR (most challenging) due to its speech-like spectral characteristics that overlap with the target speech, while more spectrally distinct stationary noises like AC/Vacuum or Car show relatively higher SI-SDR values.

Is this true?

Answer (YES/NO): NO